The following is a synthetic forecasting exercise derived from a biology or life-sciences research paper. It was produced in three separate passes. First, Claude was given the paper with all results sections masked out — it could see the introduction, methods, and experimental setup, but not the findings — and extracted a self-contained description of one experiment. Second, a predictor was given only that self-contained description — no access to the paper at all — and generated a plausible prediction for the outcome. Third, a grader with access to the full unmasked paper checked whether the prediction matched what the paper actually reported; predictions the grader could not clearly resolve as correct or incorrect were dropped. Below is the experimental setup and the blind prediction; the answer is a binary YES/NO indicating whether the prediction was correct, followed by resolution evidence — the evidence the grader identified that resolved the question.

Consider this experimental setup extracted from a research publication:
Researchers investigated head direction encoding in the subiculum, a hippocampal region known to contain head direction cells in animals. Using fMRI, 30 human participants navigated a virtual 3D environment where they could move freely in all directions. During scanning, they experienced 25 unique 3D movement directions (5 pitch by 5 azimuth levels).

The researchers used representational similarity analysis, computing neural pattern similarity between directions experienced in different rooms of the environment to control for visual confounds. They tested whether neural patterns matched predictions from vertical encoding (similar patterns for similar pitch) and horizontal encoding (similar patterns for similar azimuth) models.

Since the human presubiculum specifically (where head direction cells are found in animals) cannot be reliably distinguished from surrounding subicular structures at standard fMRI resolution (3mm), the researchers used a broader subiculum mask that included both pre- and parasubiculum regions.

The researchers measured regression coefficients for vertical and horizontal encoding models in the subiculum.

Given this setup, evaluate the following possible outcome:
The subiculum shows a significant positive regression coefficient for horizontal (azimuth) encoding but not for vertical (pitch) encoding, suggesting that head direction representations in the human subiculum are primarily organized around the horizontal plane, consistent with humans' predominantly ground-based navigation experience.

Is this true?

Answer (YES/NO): YES